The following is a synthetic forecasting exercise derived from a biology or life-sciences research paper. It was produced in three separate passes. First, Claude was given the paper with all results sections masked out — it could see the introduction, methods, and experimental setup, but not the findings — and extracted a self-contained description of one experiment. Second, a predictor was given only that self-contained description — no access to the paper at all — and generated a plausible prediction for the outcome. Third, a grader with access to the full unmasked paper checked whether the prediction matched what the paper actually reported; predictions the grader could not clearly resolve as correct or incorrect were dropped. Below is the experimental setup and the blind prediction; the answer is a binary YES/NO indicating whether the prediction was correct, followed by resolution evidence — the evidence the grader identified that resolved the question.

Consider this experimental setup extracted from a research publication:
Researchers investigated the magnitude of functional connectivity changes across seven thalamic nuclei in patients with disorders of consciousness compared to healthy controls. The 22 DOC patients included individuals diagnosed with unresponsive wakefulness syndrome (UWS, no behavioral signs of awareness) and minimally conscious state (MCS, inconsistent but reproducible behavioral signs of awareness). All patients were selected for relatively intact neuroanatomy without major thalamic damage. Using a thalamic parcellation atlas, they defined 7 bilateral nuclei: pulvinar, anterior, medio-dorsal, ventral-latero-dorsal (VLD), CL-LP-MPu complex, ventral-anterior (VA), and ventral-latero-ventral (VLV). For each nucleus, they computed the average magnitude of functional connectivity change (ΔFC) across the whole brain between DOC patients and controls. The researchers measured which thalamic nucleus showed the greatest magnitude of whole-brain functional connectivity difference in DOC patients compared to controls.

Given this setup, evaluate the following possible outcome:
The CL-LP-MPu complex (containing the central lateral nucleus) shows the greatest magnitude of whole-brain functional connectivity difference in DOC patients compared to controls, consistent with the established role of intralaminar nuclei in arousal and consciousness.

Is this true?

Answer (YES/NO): NO